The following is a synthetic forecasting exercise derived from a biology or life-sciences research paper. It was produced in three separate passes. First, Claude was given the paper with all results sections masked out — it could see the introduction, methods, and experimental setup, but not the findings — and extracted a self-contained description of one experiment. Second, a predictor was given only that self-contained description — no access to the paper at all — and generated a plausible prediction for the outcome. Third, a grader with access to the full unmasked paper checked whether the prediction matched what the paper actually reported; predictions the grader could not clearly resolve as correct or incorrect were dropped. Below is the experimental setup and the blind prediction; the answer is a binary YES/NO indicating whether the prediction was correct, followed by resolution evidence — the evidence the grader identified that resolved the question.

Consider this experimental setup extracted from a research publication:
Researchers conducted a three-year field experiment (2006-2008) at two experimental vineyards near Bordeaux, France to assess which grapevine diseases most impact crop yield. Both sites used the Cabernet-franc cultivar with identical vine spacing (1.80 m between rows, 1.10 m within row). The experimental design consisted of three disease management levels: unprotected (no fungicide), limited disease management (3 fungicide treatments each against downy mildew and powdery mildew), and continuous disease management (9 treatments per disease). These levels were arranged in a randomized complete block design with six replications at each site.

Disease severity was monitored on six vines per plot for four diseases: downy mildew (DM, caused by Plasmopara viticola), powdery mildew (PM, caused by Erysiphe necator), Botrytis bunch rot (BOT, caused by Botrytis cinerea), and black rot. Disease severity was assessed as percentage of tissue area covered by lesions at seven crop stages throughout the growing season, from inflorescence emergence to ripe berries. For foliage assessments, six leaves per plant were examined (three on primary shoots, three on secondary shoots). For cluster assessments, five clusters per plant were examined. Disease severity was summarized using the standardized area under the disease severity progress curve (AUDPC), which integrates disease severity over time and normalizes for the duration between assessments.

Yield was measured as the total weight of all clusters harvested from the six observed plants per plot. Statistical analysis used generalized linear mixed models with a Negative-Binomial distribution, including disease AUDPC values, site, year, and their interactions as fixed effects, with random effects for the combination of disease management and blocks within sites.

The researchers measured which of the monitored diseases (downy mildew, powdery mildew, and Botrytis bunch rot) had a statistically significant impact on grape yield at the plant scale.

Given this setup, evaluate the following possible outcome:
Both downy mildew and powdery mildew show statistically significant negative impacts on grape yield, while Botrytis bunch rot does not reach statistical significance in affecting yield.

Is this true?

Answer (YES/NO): NO